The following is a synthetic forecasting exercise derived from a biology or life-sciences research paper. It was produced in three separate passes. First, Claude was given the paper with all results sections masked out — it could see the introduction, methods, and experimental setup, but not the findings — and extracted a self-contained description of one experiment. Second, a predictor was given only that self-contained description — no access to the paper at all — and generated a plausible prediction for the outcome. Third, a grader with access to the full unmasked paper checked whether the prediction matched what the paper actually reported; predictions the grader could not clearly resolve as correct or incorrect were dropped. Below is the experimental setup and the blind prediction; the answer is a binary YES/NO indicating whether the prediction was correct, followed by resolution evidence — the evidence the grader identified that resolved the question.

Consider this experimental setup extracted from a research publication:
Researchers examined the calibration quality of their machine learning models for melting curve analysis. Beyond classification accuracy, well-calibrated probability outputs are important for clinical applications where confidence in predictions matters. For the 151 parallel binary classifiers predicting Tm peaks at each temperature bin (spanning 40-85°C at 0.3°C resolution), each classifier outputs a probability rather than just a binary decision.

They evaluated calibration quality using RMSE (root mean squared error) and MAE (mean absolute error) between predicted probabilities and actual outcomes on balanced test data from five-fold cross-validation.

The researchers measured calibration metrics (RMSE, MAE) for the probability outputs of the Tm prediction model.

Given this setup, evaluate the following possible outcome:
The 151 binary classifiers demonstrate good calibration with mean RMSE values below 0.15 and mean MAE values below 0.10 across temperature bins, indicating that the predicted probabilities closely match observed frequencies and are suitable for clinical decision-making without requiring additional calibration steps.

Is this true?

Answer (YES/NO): YES